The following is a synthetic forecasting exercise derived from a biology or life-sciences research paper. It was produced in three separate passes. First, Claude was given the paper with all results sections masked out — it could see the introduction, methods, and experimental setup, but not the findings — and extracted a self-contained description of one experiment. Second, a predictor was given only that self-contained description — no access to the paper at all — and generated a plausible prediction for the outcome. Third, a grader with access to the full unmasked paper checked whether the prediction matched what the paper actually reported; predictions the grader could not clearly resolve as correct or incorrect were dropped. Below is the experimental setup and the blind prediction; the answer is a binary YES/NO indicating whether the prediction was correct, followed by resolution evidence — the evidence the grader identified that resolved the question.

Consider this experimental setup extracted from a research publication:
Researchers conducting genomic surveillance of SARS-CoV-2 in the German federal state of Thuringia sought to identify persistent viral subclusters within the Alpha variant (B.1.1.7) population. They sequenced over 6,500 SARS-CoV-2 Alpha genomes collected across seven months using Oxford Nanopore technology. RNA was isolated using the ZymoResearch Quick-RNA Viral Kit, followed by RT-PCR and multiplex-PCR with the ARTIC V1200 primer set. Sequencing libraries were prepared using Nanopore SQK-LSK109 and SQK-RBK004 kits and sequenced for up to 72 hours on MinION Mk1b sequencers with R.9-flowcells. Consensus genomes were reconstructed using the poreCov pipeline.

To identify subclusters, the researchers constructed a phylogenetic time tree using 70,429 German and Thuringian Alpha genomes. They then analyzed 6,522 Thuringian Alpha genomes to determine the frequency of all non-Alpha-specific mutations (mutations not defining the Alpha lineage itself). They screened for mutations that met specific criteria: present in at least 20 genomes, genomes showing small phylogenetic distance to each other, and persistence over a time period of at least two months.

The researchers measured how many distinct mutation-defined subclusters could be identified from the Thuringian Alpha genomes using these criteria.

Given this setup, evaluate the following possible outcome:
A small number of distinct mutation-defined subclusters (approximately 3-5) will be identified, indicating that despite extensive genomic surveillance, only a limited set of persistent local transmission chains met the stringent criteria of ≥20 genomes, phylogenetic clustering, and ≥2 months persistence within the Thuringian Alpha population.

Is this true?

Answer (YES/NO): NO